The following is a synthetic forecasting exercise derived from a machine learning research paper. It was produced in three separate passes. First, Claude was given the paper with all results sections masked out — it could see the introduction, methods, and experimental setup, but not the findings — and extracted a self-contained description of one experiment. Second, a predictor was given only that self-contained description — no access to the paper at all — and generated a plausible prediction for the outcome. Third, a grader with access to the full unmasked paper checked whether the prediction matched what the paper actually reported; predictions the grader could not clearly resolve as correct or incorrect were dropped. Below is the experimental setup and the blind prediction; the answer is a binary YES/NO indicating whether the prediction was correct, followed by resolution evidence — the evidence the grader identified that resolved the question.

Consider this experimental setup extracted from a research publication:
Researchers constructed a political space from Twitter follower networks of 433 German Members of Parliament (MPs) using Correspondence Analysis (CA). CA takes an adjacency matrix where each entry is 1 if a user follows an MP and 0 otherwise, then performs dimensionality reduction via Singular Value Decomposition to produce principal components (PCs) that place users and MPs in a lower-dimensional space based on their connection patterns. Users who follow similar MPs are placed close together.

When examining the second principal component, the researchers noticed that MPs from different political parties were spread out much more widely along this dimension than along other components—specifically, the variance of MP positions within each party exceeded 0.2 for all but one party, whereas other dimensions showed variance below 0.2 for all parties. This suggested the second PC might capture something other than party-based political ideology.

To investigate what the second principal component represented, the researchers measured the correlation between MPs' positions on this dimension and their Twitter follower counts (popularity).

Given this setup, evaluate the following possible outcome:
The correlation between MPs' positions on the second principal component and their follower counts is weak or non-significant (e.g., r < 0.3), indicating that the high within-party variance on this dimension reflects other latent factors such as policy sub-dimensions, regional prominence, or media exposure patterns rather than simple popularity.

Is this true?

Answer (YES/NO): NO